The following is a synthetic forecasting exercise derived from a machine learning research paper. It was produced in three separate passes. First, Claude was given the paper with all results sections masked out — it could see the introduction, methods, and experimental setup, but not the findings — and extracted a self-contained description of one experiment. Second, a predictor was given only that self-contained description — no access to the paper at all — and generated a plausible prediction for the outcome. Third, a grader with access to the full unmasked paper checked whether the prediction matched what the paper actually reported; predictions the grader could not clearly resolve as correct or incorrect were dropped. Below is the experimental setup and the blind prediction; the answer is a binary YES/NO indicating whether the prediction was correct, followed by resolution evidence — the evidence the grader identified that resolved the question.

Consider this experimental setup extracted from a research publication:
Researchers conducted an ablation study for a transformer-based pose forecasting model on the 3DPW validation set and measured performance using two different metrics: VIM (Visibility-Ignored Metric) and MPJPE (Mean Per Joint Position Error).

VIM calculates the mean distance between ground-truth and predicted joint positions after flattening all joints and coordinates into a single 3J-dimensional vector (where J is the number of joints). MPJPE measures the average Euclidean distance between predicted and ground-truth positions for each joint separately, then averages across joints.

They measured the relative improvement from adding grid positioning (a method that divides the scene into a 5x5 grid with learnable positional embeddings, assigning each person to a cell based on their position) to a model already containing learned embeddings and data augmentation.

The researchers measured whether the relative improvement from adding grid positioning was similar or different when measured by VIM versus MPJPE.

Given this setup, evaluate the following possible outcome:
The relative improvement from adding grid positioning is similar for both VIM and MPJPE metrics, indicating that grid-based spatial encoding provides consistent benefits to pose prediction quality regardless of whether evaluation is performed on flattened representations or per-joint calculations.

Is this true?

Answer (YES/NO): YES